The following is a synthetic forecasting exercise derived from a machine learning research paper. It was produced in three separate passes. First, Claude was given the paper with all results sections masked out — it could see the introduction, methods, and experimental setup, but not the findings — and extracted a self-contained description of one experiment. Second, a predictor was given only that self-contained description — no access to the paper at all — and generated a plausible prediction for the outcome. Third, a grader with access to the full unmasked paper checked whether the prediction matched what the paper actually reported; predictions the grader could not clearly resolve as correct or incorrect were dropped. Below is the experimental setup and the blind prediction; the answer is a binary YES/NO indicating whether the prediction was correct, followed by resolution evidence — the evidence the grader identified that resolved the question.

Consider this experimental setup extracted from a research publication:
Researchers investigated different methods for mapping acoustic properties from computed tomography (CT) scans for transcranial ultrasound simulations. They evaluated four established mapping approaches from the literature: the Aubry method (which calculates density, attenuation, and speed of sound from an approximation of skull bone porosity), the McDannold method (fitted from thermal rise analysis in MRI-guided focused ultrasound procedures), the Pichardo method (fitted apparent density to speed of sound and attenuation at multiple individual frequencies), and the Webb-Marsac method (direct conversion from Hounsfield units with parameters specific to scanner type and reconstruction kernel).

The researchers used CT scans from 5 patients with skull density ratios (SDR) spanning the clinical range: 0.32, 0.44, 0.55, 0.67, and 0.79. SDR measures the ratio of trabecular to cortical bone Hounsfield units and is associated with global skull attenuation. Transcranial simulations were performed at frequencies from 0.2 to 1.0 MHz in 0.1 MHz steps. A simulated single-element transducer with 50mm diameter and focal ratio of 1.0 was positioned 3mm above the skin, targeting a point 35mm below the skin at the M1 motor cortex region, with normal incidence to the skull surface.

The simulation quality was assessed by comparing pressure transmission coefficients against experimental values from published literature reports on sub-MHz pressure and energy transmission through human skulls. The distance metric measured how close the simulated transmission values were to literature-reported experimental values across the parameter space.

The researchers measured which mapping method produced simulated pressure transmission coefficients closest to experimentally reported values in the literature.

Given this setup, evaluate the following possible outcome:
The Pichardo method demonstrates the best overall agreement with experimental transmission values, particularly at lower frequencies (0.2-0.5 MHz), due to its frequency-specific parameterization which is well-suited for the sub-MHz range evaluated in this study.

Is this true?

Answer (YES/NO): NO